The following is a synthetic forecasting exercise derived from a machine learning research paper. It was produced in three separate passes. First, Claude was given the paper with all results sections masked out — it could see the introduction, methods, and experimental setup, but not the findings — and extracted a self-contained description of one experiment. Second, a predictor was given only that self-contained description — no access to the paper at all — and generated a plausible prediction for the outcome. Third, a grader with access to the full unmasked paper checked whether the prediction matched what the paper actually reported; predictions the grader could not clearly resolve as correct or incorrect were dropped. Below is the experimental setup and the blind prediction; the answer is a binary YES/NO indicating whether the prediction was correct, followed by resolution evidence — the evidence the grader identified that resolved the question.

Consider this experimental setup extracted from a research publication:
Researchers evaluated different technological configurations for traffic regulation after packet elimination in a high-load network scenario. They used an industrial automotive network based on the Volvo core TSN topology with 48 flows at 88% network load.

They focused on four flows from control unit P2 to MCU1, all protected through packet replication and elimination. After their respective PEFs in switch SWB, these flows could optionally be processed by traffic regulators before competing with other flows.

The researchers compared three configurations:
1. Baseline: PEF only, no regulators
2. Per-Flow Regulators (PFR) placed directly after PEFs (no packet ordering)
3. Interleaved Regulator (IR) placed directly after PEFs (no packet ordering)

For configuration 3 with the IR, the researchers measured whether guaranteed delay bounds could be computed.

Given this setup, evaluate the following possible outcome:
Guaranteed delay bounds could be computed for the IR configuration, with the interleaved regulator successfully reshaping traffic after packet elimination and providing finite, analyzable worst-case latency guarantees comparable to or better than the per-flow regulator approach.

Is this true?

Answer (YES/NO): NO